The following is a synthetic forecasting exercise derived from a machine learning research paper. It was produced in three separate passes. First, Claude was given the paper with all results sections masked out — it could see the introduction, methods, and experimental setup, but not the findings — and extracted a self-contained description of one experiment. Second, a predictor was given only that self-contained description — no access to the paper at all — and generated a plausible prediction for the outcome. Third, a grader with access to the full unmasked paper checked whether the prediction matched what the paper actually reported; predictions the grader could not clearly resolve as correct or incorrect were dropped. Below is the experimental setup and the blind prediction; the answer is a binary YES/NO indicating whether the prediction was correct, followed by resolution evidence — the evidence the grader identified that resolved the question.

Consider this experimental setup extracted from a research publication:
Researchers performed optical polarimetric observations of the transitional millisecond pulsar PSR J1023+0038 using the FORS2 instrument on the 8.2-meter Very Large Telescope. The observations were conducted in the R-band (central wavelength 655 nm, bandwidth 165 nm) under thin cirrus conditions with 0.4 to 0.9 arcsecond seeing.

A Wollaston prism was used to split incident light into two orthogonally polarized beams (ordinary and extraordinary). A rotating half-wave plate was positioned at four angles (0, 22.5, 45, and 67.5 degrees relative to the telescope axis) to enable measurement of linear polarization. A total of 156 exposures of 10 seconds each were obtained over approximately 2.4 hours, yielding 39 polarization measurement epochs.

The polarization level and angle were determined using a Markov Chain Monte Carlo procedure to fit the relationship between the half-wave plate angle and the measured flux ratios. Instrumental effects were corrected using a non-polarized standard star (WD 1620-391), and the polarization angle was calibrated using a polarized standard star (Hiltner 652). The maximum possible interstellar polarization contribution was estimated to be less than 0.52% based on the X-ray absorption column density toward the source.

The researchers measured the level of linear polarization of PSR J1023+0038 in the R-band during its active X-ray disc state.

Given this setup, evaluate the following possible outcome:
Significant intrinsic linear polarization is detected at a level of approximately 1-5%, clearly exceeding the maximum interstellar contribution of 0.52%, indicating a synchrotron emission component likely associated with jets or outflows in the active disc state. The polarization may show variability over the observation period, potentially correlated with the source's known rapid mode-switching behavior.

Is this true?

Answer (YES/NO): NO